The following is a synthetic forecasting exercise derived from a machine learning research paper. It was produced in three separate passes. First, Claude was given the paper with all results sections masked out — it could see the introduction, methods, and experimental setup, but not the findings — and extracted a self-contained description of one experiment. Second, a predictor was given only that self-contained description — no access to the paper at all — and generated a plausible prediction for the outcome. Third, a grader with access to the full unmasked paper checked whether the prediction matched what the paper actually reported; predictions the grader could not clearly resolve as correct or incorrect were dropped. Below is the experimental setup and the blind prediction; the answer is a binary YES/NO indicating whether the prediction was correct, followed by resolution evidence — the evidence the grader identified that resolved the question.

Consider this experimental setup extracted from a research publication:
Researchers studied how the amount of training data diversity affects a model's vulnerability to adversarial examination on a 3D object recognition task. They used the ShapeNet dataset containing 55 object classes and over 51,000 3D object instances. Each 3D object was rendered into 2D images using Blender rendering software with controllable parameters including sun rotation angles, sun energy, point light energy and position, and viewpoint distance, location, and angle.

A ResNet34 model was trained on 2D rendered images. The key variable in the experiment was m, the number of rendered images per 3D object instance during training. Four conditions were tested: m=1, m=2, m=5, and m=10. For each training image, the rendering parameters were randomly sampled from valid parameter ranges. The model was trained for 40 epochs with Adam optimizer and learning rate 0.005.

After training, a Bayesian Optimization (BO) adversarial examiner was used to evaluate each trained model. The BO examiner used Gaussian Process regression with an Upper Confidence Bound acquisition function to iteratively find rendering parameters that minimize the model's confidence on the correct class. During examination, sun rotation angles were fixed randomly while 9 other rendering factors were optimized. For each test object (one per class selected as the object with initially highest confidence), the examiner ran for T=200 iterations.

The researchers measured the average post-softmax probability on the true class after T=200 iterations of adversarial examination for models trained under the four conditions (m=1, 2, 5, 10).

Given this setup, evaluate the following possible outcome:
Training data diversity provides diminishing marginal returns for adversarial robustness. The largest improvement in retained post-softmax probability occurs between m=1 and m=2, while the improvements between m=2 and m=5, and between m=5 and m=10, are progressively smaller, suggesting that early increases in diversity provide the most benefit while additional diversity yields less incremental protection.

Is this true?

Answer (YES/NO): NO